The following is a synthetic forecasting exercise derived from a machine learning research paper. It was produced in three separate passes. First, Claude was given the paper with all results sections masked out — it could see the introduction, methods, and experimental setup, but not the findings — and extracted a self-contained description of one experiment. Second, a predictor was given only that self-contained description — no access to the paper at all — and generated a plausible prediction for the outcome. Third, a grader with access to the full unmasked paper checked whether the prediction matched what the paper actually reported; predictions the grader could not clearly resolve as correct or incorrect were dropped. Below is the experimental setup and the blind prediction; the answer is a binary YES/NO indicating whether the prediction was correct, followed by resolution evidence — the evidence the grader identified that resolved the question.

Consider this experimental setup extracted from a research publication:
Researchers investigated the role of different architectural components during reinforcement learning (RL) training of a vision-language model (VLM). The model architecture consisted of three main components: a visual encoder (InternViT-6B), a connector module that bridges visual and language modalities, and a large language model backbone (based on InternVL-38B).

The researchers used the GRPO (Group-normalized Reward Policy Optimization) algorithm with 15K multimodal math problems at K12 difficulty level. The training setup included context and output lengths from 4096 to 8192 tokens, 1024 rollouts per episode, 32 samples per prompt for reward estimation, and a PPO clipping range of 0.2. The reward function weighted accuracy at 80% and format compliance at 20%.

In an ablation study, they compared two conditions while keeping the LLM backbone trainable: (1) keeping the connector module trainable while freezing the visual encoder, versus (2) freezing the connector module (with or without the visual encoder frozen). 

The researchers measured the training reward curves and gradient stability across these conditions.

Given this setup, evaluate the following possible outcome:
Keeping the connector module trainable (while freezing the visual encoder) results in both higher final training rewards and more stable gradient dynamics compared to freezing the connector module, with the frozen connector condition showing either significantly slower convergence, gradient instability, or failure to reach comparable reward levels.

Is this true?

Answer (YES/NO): YES